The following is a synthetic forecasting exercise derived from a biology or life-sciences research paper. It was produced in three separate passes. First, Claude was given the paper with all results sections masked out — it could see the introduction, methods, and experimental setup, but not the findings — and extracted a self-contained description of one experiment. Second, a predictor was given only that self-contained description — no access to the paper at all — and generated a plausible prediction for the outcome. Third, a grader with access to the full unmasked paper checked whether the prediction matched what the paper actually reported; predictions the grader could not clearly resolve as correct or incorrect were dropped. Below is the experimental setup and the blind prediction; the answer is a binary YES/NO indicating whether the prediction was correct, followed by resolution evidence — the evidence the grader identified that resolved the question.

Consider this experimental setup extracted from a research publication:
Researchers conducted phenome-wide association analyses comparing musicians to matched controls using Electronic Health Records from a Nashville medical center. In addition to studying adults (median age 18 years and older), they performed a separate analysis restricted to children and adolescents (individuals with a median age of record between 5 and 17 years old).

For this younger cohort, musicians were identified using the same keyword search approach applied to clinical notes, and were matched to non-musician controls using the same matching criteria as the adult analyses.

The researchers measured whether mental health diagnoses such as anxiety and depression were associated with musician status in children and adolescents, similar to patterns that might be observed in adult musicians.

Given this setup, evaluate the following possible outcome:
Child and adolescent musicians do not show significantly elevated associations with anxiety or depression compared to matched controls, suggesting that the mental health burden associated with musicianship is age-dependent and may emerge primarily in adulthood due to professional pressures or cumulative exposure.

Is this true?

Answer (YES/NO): NO